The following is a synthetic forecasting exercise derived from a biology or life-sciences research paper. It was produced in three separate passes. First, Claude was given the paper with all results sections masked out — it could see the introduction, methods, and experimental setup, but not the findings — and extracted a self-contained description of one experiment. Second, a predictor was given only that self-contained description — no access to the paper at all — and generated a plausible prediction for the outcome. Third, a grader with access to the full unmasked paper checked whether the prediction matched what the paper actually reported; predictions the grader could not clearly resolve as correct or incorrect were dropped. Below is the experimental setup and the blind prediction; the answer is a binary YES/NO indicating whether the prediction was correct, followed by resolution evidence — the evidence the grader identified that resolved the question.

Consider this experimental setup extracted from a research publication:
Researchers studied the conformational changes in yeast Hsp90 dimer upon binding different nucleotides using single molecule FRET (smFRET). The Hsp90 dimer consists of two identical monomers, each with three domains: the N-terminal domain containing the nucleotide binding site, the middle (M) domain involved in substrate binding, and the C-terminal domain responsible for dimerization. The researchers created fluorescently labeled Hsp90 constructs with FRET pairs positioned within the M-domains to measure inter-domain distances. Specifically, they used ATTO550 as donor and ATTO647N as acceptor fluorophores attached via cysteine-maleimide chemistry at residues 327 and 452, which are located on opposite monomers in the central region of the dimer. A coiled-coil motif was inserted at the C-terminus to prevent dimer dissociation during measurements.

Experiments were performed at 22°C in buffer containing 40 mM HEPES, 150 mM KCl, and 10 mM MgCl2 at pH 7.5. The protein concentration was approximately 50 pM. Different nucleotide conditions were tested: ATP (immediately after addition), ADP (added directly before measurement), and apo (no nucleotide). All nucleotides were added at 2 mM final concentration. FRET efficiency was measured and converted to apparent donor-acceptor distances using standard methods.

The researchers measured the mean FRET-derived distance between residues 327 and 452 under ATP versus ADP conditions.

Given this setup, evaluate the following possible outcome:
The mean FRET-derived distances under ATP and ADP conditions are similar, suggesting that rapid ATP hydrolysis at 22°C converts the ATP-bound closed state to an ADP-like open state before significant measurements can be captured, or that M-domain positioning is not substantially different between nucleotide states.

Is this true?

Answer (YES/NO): NO